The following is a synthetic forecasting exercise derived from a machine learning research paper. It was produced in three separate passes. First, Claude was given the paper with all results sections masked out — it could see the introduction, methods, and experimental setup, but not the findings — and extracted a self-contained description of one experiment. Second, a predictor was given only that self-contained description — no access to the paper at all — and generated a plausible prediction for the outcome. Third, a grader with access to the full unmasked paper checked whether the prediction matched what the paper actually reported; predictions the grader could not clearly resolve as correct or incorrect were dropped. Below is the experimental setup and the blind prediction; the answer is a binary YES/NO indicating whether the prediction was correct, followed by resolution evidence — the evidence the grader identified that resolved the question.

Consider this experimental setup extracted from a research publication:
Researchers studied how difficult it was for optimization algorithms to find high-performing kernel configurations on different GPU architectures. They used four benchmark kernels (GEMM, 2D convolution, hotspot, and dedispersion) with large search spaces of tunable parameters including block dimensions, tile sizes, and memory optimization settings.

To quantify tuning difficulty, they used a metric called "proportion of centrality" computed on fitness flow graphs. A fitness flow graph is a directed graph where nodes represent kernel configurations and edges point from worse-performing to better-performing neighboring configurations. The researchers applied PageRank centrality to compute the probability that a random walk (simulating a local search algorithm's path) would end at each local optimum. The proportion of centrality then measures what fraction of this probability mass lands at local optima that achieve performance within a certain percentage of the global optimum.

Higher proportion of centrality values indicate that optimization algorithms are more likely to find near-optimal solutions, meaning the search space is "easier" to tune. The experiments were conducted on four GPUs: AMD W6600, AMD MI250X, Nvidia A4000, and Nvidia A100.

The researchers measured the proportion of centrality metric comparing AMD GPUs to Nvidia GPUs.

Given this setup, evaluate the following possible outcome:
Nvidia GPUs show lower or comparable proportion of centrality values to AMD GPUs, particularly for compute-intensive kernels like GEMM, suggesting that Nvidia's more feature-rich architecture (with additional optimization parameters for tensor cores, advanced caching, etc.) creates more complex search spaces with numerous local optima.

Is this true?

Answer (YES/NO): NO